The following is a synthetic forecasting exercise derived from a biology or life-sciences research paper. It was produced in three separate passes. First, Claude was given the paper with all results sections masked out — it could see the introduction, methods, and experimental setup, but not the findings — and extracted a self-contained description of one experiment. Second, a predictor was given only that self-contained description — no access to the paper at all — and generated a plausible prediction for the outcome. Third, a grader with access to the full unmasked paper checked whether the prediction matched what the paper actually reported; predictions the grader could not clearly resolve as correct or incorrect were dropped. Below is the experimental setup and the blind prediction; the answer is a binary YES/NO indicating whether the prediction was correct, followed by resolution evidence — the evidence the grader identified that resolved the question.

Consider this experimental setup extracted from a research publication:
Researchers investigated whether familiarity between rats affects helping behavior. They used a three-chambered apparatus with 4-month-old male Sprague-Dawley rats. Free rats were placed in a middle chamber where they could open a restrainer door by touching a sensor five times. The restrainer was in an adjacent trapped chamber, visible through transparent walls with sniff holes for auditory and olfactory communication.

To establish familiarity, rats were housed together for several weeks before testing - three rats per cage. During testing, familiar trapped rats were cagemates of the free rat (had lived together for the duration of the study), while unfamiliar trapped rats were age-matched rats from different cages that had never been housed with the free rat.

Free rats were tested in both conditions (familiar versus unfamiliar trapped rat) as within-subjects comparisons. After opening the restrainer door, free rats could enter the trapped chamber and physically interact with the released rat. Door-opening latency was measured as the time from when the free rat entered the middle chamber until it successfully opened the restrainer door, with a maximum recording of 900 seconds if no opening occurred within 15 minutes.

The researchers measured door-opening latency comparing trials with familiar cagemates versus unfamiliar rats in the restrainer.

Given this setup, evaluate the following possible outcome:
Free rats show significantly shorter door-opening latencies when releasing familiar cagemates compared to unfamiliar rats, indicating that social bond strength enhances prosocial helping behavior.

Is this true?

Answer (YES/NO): NO